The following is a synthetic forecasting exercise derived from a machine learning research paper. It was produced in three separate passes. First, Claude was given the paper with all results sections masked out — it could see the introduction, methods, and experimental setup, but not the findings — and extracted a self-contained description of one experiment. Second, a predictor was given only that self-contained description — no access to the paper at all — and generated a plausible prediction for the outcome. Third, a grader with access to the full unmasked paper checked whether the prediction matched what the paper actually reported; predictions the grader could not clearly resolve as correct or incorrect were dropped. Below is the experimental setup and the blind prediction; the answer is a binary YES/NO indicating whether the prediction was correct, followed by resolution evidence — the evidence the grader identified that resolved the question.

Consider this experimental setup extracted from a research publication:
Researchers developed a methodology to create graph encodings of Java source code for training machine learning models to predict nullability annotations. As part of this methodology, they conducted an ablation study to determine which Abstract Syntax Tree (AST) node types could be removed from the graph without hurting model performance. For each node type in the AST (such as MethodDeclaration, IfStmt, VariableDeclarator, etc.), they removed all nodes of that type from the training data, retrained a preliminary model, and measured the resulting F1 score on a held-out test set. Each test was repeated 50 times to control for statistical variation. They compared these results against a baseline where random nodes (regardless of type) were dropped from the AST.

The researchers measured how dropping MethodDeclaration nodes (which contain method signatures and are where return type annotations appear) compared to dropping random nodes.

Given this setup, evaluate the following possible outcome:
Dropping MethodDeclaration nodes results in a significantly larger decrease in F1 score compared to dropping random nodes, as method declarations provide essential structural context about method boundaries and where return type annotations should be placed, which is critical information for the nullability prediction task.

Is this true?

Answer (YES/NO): YES